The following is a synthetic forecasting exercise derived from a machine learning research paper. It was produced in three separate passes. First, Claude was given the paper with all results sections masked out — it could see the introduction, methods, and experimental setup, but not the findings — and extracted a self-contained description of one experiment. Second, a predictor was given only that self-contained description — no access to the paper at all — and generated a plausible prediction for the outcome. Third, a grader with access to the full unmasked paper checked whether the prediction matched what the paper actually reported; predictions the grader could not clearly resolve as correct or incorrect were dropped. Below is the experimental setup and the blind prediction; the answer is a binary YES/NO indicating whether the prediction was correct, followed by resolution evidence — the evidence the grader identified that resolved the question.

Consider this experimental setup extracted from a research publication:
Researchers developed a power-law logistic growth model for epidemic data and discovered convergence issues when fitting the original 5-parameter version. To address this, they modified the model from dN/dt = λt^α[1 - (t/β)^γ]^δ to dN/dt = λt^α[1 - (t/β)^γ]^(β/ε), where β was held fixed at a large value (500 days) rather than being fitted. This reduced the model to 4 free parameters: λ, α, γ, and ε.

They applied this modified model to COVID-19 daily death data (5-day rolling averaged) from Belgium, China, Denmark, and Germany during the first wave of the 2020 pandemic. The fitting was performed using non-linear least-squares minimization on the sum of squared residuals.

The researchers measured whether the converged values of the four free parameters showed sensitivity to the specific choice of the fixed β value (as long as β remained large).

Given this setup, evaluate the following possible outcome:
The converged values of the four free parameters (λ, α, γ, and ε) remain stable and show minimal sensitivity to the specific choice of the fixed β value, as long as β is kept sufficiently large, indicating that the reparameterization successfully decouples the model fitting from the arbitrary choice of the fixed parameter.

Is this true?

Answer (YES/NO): YES